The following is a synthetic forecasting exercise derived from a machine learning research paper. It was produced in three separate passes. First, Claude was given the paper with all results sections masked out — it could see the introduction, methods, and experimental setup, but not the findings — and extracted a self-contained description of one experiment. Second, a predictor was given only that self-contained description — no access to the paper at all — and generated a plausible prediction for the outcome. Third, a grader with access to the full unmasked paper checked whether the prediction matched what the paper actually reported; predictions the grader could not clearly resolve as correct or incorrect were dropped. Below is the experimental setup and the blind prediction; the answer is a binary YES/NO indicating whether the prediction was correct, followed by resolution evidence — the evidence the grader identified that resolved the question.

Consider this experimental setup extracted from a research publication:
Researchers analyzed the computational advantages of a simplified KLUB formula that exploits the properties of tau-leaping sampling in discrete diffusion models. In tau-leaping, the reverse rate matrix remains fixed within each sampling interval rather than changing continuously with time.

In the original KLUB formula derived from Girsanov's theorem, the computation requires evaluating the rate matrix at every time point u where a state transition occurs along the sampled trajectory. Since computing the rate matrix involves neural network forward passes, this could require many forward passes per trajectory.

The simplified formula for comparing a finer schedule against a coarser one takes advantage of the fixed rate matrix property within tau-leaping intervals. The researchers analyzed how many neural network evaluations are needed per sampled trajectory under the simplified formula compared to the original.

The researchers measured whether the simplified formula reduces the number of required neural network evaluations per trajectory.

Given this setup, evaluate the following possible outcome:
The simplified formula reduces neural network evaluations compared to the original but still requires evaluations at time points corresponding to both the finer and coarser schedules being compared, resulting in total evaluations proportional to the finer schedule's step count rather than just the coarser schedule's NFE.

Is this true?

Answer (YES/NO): NO